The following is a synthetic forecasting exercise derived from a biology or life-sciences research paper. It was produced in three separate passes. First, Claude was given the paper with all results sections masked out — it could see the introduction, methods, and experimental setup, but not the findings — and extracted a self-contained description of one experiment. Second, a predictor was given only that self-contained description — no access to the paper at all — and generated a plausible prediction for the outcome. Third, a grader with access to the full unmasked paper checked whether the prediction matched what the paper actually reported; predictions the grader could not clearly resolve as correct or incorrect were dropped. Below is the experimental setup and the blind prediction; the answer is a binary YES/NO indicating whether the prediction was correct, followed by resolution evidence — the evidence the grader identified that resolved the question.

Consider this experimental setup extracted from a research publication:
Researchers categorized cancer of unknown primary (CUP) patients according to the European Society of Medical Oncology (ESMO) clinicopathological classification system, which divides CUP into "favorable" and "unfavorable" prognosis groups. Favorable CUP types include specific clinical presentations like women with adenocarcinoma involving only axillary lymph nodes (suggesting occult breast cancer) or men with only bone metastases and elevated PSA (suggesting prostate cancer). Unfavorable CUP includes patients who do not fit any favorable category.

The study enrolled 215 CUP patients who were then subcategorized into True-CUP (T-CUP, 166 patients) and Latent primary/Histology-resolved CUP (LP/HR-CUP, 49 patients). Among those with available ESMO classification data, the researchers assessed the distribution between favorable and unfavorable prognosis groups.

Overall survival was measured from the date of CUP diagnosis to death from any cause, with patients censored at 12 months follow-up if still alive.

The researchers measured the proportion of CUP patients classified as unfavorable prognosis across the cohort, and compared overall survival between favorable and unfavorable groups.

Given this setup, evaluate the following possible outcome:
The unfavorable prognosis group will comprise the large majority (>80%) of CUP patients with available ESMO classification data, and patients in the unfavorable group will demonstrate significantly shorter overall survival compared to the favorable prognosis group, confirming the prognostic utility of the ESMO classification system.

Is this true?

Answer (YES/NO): YES